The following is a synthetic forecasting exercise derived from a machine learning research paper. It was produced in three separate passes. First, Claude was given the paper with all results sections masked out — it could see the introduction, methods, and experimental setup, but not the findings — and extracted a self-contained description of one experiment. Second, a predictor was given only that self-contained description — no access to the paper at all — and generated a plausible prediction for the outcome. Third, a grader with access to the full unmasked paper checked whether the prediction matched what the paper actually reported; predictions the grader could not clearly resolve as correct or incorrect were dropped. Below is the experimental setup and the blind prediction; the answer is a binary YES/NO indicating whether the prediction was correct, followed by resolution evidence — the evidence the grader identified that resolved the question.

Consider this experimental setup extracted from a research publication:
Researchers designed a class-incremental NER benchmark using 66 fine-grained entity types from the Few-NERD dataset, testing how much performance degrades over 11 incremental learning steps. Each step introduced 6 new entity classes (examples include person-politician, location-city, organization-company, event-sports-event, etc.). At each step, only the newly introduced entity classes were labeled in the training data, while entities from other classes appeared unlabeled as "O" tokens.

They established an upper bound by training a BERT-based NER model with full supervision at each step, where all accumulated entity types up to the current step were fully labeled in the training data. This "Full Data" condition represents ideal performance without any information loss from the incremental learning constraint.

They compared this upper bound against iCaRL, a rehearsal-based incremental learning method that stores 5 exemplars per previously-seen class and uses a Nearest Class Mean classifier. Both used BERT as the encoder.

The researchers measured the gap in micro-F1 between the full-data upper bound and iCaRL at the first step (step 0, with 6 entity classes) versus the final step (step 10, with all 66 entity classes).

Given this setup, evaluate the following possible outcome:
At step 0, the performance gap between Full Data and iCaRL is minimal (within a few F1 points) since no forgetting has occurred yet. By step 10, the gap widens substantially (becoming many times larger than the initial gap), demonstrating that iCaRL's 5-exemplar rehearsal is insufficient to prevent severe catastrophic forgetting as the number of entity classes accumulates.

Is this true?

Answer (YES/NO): YES